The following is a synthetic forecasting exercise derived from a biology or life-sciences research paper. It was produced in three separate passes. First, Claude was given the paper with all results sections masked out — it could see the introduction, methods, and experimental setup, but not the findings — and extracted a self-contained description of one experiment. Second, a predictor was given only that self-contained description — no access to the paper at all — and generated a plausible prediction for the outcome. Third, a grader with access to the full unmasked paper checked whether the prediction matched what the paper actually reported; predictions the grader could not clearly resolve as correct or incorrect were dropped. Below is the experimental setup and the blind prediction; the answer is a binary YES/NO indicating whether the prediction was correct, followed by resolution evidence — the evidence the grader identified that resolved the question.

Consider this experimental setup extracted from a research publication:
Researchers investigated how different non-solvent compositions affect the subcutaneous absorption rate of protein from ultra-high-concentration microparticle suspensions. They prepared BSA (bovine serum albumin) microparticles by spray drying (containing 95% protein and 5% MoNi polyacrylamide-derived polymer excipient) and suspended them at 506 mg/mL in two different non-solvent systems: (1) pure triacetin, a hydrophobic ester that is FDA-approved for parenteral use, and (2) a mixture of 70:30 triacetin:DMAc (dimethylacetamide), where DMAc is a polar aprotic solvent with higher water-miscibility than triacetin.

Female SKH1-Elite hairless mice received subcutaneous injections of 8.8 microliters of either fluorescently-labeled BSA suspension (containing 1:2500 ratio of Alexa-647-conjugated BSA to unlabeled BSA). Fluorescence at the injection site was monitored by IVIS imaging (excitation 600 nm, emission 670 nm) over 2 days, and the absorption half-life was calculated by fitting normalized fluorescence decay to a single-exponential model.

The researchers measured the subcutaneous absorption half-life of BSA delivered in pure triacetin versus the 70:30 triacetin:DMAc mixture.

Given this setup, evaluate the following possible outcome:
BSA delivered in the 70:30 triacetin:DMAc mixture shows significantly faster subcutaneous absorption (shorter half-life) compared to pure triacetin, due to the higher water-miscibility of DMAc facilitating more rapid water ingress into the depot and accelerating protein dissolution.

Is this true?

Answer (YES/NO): NO